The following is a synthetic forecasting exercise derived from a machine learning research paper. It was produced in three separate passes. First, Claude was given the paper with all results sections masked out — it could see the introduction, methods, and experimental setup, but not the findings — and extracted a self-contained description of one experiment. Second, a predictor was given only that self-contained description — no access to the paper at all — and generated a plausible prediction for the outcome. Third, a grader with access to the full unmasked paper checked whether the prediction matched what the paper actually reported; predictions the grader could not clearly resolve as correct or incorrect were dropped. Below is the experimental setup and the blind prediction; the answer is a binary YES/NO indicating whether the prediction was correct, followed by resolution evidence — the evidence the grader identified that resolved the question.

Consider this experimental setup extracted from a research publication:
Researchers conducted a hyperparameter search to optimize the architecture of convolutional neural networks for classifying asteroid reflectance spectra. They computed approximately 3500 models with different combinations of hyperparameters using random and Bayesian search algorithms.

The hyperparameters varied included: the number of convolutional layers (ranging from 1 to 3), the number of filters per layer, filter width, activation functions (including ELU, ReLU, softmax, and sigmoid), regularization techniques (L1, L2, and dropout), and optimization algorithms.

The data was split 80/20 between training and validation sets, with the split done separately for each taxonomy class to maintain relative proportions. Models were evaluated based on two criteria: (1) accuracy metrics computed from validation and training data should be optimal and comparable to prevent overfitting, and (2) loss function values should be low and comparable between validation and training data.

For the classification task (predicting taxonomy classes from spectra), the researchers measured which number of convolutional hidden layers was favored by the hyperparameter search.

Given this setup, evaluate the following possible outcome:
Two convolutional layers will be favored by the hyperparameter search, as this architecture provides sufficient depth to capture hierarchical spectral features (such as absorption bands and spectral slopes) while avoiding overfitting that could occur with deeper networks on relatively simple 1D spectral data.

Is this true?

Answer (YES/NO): NO